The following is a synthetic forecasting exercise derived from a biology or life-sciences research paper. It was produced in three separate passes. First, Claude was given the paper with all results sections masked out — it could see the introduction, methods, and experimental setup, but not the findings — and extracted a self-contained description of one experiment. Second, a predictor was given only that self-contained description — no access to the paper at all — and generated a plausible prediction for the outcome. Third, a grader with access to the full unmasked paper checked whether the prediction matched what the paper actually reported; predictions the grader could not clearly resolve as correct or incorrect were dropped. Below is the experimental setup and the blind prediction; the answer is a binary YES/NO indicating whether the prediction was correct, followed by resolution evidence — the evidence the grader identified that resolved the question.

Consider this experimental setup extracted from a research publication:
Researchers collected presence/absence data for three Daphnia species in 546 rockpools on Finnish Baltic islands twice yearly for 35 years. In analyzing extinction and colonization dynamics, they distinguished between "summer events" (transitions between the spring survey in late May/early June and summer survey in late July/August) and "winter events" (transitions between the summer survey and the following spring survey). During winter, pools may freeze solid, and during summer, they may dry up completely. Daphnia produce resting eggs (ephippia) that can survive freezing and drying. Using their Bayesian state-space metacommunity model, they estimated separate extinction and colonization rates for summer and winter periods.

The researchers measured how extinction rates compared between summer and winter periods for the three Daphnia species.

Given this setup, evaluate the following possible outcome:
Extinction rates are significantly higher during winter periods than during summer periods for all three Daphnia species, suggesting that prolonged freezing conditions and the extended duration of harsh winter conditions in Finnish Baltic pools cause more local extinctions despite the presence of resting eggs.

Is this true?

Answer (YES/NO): NO